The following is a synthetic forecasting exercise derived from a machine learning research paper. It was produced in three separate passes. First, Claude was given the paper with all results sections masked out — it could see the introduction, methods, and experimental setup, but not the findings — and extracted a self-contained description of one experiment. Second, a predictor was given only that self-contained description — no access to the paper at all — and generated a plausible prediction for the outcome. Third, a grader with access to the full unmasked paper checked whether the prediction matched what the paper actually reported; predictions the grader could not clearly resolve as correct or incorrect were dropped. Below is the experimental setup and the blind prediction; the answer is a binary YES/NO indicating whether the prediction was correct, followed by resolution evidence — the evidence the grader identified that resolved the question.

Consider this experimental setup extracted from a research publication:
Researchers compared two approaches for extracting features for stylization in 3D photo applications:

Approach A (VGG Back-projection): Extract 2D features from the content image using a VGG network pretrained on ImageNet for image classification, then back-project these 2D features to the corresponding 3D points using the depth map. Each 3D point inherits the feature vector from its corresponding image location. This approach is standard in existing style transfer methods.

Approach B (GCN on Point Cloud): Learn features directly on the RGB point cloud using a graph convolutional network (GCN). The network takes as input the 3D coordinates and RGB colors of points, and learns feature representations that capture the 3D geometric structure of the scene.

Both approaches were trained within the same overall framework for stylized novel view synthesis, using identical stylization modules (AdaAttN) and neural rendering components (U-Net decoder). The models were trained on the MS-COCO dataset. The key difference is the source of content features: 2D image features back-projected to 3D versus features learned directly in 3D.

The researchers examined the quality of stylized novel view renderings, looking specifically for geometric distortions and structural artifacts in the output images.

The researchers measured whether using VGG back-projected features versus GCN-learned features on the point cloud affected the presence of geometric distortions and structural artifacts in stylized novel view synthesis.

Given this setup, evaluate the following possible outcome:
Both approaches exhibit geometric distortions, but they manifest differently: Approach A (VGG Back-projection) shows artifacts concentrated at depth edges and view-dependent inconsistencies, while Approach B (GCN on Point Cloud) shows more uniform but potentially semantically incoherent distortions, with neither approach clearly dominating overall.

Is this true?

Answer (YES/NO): NO